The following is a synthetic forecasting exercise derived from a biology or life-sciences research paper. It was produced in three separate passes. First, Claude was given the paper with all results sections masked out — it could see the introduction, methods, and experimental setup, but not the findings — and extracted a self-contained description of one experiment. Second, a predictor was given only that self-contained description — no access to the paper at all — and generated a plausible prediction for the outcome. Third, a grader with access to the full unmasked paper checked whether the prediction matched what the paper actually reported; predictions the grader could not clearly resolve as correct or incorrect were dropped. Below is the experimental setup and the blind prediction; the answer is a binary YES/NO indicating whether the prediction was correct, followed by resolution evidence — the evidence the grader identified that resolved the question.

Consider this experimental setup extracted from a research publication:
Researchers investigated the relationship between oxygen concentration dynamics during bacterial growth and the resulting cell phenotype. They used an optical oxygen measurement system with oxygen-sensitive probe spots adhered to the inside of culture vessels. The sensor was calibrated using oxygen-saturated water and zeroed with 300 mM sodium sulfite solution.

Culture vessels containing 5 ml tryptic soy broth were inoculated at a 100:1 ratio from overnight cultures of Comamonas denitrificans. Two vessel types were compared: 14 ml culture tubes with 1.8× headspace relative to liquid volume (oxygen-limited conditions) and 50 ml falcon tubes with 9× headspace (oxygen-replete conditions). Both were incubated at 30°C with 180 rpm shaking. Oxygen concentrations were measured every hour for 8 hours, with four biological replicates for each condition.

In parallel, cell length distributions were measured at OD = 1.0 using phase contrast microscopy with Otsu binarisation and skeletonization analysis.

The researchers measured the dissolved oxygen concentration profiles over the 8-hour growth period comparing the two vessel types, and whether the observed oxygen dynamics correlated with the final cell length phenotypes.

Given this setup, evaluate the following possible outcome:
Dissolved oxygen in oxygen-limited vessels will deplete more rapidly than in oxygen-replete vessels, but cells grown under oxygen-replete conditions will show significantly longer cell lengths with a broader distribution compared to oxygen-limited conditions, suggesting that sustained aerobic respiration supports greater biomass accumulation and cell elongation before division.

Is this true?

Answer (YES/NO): NO